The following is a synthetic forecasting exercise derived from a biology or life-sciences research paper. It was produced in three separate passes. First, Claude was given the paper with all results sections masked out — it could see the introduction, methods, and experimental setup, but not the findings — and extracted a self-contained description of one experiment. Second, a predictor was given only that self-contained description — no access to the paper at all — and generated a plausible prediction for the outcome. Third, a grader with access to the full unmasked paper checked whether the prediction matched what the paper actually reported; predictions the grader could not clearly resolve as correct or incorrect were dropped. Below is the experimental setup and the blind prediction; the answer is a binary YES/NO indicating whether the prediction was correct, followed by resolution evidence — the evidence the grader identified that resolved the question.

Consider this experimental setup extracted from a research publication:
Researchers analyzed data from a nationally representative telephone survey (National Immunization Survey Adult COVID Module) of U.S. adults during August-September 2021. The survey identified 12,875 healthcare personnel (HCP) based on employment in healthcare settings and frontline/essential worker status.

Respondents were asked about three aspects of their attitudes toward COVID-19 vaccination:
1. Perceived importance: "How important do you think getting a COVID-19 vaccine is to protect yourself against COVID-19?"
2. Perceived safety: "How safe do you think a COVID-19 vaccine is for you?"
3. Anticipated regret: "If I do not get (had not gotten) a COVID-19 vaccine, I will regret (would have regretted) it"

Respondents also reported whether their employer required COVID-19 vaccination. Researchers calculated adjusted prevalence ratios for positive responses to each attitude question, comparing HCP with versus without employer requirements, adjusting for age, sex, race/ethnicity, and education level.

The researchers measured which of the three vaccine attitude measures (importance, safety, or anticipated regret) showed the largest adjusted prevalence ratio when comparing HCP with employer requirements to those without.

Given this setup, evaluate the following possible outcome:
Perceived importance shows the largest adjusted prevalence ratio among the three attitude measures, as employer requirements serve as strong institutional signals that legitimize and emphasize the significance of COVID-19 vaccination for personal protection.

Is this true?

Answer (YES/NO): NO